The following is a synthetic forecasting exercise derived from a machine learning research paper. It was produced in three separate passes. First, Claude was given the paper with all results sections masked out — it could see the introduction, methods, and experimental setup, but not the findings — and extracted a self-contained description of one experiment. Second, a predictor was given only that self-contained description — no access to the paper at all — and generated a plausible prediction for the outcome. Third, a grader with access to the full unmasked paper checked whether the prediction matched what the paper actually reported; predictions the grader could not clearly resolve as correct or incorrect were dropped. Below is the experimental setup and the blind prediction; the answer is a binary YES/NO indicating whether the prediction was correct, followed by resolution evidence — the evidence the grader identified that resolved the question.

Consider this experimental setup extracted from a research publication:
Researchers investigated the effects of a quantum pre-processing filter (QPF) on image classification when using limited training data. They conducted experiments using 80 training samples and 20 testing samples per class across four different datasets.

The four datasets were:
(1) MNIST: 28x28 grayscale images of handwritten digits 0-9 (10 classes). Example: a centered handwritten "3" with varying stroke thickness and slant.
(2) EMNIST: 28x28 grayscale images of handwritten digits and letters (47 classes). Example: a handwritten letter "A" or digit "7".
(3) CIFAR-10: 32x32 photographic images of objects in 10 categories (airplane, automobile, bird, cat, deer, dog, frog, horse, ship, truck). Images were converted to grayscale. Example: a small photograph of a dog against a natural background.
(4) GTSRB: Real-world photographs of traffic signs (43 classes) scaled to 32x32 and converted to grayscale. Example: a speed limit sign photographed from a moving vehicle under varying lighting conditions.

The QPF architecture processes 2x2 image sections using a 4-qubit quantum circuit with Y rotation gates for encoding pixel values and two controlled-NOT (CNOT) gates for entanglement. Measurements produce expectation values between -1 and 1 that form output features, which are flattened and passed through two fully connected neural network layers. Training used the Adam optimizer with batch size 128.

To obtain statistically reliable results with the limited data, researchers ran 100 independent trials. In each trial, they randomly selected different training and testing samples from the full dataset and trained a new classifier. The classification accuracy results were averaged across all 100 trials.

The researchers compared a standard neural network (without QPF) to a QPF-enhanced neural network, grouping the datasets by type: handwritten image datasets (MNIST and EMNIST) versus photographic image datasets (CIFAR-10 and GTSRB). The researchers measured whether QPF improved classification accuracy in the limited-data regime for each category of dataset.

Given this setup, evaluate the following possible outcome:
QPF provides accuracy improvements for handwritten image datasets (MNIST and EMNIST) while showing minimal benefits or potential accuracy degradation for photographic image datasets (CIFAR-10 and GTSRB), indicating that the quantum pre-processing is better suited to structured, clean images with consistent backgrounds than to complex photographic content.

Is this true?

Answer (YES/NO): NO